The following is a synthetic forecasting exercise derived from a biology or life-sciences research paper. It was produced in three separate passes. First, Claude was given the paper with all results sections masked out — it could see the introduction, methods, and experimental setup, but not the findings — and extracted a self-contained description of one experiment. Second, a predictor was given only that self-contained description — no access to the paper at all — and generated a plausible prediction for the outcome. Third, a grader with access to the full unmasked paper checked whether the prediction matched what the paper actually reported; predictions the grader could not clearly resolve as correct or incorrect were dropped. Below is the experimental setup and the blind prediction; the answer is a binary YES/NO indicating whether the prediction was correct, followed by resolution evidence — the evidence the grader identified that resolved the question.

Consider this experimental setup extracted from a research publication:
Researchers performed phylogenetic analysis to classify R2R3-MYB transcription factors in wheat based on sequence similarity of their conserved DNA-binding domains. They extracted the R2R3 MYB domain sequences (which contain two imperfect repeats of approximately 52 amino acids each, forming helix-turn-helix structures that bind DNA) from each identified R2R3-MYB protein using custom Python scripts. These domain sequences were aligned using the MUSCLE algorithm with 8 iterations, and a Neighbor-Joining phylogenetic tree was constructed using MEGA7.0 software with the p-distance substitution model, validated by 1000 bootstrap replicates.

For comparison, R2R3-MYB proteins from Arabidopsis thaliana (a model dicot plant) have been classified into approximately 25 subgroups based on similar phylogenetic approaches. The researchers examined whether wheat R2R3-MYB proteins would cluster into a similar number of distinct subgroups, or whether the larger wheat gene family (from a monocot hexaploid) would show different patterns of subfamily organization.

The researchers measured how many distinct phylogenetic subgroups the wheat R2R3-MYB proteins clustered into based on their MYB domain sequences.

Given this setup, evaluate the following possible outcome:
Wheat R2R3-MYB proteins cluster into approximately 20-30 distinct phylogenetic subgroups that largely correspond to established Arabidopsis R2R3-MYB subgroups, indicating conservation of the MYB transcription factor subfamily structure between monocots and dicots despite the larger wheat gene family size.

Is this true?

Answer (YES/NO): NO